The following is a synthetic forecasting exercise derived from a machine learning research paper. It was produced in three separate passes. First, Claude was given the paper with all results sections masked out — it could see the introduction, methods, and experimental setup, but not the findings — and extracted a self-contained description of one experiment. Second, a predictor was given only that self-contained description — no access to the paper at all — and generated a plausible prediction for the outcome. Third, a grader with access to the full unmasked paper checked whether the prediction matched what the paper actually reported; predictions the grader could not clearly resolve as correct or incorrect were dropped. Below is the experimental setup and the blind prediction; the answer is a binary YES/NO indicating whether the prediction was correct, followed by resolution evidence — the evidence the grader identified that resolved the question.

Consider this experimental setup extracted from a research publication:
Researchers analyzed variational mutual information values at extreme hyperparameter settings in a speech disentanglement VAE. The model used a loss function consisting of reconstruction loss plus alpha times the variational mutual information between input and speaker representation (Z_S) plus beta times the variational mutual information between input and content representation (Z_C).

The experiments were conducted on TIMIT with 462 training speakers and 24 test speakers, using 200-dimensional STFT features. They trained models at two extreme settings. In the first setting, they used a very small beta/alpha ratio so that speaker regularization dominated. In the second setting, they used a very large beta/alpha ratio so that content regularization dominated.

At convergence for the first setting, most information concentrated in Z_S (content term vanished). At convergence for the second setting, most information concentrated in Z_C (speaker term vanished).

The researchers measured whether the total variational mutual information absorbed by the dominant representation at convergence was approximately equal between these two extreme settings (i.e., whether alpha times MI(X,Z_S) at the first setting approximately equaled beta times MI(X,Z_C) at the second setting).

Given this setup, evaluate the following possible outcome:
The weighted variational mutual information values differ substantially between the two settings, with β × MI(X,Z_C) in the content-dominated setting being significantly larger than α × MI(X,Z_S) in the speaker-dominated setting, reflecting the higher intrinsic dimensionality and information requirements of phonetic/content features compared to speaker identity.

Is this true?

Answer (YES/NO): NO